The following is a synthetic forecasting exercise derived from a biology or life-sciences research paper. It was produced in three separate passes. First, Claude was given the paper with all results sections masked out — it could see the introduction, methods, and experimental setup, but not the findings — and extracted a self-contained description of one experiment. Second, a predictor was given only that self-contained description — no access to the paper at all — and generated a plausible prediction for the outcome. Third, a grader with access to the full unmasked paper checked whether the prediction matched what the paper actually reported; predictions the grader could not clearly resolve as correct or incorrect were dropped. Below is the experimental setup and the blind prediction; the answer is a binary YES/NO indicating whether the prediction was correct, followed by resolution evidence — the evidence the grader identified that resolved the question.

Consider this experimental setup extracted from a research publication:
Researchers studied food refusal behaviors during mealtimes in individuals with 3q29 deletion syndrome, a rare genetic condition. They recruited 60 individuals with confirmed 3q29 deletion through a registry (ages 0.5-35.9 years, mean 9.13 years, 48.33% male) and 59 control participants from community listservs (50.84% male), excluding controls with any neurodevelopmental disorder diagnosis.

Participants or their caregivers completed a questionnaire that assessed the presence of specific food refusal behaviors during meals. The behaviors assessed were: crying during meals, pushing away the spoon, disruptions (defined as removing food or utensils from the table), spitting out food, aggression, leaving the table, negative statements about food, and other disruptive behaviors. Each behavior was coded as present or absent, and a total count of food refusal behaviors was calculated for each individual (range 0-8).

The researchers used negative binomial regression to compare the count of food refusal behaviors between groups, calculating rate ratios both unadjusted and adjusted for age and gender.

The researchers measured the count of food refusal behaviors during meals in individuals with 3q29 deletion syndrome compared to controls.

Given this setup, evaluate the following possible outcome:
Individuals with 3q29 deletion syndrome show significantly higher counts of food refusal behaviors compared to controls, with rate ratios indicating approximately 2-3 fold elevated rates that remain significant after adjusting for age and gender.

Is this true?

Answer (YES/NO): NO